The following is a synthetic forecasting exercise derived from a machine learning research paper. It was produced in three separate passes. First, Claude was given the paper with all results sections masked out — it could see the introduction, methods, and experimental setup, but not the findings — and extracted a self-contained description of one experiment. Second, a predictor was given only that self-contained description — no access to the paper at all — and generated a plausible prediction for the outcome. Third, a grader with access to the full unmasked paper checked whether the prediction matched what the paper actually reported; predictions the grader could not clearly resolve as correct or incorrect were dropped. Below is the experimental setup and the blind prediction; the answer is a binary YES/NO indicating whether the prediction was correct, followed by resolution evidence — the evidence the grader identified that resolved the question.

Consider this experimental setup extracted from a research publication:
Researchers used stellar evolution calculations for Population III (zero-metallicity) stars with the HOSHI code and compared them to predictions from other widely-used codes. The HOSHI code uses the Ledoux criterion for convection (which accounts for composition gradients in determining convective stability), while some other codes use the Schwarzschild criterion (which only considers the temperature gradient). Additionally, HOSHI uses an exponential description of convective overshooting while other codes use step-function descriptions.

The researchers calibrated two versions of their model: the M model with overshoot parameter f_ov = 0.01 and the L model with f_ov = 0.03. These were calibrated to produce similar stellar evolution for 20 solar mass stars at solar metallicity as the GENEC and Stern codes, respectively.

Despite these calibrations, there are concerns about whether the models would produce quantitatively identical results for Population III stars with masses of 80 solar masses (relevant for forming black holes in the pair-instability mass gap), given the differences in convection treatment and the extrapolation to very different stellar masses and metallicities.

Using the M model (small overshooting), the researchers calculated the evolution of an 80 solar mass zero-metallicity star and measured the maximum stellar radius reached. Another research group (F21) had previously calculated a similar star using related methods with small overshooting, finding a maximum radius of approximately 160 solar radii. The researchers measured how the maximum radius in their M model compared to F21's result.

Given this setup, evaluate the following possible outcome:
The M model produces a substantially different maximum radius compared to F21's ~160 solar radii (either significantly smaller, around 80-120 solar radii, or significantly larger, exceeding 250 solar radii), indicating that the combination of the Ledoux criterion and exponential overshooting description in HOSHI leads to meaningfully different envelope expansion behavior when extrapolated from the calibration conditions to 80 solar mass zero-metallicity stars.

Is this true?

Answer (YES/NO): NO